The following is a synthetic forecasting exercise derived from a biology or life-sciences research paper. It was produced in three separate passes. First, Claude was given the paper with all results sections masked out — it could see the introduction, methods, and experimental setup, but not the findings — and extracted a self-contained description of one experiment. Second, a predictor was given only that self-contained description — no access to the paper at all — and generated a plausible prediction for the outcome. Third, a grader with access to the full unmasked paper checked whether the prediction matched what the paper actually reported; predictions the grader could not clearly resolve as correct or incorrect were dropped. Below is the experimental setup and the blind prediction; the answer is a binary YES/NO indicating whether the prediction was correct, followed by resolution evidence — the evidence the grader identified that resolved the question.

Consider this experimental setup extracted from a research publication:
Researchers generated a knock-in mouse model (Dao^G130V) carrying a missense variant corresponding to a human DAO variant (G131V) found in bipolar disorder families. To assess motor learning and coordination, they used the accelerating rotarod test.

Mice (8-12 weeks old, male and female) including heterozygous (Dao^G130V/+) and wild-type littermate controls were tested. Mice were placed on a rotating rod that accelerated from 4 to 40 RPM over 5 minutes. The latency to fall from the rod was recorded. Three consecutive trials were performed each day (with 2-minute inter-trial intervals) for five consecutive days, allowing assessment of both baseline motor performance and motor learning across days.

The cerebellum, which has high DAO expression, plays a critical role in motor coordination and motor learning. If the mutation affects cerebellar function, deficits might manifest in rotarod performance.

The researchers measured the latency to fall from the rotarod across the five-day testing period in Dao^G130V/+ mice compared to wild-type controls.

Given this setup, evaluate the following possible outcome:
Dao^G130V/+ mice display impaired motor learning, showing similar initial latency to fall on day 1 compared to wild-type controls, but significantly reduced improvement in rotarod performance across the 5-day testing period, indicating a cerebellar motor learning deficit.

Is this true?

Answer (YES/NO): NO